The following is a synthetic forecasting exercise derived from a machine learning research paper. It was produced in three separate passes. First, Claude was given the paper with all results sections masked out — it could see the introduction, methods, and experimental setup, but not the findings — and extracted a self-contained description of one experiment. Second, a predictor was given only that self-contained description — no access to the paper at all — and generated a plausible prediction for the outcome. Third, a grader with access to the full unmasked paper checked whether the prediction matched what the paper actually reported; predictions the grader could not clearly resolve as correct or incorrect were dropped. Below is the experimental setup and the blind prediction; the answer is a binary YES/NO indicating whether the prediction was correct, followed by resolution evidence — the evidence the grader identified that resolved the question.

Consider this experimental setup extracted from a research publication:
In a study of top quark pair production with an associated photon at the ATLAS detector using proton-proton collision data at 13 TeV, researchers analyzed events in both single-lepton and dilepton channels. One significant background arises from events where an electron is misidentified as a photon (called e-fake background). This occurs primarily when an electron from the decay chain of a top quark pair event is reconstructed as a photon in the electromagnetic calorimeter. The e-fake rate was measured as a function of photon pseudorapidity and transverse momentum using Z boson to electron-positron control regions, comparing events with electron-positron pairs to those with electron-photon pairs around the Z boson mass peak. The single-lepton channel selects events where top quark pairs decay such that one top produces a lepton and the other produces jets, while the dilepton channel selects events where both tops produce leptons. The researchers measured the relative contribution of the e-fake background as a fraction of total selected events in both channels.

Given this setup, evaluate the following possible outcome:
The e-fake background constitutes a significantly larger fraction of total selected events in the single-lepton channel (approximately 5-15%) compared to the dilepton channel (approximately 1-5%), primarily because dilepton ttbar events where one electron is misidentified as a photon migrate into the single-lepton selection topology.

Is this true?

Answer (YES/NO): NO